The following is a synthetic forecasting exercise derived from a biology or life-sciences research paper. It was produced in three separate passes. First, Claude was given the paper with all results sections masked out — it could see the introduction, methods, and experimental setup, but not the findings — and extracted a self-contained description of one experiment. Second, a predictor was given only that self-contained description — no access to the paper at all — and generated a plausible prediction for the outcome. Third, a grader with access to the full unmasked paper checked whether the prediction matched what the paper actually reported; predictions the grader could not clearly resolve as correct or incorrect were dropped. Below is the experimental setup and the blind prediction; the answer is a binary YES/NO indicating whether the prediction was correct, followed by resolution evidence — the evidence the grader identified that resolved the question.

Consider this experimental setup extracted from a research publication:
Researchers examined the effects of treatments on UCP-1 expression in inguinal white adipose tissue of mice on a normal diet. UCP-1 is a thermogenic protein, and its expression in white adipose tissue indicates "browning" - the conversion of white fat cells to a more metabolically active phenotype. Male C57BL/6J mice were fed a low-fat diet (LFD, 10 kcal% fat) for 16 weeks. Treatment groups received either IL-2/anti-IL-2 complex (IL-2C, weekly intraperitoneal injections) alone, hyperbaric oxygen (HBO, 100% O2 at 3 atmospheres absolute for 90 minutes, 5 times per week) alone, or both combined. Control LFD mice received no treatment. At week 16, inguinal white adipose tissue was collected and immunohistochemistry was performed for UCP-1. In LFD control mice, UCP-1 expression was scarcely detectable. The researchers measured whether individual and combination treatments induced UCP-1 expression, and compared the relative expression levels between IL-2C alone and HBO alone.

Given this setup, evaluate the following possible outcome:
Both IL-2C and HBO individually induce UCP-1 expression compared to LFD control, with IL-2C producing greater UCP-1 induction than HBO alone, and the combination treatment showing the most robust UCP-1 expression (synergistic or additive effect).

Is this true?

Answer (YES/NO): NO